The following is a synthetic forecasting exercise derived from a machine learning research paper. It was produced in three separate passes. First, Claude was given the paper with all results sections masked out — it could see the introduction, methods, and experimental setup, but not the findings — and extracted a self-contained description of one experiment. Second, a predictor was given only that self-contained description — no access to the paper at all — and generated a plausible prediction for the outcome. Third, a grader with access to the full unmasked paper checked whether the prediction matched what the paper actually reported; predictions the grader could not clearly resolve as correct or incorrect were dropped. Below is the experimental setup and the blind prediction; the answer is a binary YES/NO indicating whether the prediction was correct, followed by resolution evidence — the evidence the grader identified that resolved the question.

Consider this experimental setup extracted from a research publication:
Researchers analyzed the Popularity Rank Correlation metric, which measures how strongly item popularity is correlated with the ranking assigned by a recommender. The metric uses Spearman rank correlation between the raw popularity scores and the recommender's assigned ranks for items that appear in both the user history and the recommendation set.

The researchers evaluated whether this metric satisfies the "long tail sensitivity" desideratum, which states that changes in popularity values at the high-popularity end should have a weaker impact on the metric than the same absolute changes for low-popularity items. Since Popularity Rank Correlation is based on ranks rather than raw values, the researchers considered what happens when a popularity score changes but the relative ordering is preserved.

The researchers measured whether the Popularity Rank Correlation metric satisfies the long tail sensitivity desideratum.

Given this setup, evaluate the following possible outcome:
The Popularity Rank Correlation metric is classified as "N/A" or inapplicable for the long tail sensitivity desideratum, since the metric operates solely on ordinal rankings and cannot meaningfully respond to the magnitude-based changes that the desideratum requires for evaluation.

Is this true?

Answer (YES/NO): NO